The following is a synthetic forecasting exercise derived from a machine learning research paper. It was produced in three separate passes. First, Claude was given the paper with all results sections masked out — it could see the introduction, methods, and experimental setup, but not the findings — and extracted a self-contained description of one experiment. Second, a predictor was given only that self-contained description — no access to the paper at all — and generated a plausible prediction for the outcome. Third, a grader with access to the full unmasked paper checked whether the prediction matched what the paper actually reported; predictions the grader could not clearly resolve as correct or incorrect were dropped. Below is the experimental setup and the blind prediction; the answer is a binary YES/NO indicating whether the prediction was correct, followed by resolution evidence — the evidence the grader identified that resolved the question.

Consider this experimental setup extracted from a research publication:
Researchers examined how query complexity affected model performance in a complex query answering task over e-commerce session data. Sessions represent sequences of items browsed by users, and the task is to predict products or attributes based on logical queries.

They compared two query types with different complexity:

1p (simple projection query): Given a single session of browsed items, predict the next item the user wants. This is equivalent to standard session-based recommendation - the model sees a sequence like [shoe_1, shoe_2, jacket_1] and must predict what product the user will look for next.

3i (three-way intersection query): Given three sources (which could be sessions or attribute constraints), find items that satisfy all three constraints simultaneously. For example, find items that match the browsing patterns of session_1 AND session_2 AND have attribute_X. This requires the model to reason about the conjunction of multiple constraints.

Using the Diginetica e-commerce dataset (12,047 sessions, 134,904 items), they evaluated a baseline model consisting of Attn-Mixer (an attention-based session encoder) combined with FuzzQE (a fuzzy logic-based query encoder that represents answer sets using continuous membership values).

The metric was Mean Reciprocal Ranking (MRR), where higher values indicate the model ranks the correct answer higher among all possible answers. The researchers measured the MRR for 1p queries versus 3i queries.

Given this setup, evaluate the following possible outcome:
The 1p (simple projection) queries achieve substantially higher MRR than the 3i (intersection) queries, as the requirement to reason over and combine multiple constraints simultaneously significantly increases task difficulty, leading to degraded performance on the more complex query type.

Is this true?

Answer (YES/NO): NO